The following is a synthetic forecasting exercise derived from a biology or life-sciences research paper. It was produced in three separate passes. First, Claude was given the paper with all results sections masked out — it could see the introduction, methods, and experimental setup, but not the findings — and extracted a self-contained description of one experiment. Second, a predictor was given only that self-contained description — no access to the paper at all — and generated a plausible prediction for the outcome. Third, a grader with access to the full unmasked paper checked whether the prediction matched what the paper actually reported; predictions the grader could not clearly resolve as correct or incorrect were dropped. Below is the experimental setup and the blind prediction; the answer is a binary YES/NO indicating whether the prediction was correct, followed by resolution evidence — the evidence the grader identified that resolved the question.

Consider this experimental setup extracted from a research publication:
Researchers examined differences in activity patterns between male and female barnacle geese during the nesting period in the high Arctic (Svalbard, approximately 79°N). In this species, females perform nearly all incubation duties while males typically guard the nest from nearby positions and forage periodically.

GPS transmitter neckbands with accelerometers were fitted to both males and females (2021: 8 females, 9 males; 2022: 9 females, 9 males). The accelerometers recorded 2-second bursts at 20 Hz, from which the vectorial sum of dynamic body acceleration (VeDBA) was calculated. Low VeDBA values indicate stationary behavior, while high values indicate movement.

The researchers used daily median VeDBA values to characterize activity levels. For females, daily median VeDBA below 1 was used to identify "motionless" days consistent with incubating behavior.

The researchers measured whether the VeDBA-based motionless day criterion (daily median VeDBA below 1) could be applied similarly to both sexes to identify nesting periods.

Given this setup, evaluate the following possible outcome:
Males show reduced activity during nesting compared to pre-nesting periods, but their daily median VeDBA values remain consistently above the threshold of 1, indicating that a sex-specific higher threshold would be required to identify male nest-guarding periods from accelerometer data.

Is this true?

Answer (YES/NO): NO